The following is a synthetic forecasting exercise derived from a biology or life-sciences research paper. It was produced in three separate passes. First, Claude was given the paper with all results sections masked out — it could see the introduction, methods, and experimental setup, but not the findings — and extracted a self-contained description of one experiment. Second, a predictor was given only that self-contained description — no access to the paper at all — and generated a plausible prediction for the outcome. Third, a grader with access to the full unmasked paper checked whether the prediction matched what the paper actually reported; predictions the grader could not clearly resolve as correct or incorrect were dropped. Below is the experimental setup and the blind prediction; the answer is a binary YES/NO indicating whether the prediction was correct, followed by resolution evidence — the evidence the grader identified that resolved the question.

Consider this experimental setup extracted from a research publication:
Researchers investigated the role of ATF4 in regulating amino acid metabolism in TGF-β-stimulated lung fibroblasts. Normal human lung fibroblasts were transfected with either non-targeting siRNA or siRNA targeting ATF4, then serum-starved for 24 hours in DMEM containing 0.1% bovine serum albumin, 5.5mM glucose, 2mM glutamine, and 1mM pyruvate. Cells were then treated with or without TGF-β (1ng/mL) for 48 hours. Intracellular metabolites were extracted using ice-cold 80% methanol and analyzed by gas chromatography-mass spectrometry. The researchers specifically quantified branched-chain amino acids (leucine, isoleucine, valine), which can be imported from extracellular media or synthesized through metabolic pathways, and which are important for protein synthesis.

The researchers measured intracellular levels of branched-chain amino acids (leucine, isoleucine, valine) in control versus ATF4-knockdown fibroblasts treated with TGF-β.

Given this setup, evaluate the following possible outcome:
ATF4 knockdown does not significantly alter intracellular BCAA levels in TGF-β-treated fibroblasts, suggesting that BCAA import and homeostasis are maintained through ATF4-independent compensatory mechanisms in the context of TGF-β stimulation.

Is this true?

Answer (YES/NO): NO